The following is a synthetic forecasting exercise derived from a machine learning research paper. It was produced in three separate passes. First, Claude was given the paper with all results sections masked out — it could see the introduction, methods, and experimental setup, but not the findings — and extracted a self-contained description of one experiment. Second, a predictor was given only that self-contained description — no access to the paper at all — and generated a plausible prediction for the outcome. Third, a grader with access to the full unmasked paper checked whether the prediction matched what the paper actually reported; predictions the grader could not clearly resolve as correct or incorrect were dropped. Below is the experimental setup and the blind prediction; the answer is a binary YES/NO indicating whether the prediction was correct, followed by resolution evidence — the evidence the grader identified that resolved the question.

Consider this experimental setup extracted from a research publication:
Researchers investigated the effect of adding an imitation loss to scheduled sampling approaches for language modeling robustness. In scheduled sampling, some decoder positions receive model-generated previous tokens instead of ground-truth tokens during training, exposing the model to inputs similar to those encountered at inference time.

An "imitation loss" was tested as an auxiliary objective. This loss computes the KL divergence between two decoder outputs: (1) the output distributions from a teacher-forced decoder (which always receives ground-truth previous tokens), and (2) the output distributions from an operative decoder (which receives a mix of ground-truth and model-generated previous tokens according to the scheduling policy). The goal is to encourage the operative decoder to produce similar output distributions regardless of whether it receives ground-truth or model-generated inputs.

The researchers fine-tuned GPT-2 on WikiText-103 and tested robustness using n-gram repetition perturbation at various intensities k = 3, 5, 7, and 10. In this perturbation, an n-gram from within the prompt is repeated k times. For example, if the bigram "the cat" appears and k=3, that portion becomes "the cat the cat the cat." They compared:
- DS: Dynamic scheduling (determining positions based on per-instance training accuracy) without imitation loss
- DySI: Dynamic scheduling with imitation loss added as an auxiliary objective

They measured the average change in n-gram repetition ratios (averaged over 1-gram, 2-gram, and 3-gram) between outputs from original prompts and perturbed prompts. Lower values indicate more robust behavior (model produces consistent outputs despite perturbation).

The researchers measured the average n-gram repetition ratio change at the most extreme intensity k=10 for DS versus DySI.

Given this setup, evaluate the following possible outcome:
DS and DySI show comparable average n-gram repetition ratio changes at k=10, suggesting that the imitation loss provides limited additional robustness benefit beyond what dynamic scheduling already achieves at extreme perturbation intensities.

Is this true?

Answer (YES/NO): NO